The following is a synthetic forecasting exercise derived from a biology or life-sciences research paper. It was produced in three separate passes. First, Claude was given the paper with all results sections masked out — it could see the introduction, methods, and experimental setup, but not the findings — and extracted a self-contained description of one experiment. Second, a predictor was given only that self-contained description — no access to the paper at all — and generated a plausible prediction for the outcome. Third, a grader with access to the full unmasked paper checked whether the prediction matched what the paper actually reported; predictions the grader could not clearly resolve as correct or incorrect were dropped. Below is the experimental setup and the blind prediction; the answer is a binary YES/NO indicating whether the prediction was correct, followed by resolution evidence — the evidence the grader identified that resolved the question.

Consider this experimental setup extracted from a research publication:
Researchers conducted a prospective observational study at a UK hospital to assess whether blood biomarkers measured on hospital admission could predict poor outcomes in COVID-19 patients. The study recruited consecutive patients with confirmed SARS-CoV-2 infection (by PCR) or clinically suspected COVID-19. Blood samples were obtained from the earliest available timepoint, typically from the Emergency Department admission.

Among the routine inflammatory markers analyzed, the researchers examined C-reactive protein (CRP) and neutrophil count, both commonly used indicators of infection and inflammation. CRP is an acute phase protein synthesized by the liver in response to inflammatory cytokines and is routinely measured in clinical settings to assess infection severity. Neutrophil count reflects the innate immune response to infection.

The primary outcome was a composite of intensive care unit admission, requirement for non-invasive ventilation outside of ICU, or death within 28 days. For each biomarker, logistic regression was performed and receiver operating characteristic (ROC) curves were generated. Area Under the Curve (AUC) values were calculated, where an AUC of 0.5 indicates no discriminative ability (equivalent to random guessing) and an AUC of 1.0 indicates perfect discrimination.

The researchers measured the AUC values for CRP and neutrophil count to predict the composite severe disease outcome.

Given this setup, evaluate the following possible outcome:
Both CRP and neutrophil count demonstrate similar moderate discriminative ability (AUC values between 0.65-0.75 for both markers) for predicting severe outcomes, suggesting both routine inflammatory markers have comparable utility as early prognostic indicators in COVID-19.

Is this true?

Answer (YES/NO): NO